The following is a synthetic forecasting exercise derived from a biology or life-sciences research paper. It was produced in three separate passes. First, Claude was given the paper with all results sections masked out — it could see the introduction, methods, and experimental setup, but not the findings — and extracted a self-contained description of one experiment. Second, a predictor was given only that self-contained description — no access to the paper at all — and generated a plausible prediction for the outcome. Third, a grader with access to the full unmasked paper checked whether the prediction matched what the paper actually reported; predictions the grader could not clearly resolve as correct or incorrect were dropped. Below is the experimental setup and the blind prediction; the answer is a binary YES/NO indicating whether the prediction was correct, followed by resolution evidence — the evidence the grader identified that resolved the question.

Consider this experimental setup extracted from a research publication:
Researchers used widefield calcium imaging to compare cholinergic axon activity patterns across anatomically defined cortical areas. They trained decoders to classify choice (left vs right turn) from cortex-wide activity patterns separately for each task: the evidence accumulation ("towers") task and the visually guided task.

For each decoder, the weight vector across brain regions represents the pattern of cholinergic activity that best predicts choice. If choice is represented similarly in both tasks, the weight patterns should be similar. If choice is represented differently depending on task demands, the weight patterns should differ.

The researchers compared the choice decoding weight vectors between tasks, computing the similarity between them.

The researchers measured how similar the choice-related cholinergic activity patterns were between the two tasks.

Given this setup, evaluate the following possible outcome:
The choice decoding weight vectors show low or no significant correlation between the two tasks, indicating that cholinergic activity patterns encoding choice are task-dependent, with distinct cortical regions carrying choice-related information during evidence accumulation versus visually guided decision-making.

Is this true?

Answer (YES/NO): YES